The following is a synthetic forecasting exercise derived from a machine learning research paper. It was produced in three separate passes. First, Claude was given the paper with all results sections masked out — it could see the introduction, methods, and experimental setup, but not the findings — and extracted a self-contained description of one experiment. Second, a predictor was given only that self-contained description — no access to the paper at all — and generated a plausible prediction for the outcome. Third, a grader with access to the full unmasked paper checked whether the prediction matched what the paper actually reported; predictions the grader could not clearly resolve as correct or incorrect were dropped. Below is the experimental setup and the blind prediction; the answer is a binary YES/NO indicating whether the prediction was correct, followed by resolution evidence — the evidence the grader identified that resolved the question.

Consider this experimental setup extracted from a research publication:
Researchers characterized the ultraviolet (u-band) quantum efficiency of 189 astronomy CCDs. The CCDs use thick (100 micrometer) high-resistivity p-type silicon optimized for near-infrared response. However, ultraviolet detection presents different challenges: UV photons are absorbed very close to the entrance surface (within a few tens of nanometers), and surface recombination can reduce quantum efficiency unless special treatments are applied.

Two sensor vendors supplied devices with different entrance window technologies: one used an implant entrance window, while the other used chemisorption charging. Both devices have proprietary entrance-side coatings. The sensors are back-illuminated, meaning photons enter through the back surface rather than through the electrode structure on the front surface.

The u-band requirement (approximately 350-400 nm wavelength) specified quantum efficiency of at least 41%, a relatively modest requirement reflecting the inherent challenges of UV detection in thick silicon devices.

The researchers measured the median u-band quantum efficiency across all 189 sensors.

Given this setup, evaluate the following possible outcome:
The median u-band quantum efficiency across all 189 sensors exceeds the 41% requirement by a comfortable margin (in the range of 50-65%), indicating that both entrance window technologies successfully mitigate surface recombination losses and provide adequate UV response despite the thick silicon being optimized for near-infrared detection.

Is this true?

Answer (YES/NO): NO